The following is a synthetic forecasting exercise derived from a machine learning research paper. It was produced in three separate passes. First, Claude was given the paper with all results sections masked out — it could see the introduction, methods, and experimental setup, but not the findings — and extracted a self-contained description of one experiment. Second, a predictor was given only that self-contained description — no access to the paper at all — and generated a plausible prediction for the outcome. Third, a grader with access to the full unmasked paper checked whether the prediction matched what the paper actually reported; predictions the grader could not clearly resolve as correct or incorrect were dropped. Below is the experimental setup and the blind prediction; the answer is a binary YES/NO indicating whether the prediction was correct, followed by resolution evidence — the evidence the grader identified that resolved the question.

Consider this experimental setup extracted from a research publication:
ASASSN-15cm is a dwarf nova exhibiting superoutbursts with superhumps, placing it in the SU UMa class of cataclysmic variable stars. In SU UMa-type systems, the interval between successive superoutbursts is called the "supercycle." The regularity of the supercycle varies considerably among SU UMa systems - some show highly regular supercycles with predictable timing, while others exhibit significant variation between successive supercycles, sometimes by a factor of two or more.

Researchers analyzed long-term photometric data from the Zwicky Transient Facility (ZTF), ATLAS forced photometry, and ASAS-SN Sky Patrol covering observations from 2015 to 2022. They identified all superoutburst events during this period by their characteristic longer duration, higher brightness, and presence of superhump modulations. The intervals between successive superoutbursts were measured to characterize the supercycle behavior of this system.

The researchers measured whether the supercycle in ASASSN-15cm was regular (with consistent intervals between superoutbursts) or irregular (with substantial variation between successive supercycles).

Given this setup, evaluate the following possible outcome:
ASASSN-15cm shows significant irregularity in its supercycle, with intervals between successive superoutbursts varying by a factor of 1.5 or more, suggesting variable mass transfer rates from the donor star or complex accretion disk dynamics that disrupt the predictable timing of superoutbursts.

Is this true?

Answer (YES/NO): NO